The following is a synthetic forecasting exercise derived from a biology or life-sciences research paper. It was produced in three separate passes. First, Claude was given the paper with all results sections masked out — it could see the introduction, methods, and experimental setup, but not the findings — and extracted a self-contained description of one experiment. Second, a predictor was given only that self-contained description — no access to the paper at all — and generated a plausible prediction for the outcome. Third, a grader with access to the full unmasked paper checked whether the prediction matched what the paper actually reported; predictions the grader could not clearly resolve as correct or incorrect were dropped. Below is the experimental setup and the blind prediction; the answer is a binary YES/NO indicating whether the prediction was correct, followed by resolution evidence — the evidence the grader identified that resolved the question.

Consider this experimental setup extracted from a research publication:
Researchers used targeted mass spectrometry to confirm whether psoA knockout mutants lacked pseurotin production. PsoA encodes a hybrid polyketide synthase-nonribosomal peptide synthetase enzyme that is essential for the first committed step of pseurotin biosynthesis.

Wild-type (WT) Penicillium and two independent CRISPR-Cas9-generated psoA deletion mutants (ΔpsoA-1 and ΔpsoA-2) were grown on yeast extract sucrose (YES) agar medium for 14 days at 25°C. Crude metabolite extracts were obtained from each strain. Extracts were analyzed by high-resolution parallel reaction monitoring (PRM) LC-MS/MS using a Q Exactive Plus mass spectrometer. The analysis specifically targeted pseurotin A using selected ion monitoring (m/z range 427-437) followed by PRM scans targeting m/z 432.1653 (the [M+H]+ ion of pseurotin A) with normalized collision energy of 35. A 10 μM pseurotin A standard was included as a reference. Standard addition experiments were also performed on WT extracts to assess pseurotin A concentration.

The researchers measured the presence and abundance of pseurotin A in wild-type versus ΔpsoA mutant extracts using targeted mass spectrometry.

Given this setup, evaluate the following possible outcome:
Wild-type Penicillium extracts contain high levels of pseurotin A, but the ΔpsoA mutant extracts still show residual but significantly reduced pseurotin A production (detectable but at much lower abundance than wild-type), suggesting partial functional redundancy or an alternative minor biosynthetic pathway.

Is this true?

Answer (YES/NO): NO